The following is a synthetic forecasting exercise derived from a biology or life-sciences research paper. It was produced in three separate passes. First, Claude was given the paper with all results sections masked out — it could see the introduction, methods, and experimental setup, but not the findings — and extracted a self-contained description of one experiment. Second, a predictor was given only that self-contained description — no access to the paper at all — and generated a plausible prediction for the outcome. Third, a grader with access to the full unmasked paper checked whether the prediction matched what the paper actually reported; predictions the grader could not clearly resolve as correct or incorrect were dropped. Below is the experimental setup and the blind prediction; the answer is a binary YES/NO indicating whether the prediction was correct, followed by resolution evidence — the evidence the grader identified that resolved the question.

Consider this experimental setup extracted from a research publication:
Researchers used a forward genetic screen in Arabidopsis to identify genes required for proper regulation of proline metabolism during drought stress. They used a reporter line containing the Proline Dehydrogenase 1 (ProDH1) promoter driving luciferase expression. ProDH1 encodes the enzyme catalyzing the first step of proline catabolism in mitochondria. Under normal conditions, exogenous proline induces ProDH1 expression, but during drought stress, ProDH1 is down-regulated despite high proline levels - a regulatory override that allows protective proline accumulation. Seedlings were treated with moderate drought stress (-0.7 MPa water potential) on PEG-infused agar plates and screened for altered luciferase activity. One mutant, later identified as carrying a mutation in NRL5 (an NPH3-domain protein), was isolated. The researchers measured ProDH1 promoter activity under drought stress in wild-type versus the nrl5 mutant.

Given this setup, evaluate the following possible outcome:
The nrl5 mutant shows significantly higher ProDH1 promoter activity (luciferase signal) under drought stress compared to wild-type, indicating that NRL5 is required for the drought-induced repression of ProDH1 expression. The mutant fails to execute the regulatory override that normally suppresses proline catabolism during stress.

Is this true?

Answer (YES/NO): YES